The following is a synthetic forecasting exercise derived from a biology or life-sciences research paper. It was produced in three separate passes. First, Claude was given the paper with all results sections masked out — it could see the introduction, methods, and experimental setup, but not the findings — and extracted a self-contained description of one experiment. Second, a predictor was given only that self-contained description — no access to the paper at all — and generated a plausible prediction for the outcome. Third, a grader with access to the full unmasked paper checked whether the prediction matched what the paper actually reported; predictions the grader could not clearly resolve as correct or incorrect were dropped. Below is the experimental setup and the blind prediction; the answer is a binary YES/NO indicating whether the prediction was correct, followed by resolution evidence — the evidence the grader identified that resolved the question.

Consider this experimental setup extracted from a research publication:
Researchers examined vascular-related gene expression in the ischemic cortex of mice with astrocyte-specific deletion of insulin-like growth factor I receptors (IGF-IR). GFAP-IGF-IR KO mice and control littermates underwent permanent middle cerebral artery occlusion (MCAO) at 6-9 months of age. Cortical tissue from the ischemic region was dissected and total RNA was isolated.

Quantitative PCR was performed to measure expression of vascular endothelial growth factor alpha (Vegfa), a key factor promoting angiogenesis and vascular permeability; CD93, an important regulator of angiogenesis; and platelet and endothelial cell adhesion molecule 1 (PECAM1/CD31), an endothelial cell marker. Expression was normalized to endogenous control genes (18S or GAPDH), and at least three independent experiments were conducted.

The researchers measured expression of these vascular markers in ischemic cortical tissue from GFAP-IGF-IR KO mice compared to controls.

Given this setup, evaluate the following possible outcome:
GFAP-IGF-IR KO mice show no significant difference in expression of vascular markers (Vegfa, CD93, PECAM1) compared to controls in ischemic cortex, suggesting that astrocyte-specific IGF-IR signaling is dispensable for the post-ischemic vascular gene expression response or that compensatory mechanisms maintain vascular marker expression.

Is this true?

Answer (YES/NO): NO